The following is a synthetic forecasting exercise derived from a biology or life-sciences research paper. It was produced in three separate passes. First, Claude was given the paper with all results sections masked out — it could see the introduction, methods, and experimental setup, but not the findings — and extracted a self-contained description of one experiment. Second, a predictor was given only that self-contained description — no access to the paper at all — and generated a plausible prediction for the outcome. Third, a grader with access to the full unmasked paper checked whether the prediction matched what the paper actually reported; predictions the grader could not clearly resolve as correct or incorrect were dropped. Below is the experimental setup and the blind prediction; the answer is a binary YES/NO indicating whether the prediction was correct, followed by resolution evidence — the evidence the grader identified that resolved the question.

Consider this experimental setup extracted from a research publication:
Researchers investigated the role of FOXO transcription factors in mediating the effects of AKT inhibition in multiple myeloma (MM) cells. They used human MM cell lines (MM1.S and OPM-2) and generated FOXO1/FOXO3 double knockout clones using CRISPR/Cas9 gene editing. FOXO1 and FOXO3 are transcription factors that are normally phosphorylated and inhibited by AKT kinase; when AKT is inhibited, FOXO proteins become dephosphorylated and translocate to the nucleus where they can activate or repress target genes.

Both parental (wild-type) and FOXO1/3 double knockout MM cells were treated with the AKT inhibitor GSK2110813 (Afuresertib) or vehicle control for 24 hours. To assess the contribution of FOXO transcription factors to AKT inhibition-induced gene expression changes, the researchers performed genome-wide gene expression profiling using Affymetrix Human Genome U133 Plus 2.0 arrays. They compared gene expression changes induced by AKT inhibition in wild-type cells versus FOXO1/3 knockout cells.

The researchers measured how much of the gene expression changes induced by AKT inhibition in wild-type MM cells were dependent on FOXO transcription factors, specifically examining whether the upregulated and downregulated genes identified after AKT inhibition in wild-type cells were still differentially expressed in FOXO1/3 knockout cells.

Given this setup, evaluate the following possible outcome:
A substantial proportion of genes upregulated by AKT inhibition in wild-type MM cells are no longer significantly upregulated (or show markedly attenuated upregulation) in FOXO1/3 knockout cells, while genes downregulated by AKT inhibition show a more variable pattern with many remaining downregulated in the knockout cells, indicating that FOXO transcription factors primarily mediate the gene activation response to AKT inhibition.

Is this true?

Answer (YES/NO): NO